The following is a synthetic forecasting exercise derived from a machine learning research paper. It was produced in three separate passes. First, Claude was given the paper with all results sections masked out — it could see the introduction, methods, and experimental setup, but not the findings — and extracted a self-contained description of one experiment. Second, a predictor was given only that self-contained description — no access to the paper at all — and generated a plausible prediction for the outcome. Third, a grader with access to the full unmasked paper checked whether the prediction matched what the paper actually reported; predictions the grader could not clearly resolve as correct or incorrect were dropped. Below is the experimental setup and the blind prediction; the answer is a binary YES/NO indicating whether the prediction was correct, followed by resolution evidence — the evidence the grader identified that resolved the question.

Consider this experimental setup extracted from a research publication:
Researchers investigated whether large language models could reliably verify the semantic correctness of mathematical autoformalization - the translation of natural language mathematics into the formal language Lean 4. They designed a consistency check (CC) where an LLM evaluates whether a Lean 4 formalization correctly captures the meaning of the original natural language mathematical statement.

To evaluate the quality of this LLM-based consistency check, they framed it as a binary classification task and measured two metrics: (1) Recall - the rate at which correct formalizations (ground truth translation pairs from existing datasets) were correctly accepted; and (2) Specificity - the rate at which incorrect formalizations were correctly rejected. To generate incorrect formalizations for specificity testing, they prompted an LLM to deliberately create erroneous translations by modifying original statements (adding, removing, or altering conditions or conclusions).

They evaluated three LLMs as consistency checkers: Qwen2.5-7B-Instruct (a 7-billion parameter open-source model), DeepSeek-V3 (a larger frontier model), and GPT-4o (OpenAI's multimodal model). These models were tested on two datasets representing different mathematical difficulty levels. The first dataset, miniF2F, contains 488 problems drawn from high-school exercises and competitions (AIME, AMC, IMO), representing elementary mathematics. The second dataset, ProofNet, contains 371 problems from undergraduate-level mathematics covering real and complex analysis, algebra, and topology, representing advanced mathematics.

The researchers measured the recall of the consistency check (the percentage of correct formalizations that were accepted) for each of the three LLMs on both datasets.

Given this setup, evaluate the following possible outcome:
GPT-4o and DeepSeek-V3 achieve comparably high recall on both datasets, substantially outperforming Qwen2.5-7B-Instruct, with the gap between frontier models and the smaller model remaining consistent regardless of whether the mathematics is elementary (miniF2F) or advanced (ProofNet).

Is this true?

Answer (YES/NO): NO